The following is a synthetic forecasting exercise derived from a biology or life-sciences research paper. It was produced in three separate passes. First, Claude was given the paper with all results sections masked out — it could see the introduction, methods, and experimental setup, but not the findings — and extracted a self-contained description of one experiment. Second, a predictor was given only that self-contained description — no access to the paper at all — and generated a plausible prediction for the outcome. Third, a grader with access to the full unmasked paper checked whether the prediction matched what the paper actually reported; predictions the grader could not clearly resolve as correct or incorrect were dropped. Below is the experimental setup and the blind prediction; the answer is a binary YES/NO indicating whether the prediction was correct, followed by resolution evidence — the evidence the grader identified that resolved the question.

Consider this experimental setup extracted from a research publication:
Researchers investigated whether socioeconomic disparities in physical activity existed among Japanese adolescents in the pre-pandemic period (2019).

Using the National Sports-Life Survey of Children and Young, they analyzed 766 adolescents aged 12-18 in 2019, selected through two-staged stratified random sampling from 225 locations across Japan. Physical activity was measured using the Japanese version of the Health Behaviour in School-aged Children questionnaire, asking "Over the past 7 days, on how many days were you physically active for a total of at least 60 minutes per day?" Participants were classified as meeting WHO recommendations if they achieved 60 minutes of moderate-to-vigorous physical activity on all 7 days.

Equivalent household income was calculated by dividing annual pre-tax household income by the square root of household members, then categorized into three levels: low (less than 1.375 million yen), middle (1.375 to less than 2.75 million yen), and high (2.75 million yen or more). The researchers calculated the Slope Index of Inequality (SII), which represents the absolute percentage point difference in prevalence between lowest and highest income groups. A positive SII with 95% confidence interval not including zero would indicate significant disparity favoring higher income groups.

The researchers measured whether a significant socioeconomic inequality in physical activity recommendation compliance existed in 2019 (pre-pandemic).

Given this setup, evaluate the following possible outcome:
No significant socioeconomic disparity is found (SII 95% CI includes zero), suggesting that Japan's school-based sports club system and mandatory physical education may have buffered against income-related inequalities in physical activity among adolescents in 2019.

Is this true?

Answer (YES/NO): YES